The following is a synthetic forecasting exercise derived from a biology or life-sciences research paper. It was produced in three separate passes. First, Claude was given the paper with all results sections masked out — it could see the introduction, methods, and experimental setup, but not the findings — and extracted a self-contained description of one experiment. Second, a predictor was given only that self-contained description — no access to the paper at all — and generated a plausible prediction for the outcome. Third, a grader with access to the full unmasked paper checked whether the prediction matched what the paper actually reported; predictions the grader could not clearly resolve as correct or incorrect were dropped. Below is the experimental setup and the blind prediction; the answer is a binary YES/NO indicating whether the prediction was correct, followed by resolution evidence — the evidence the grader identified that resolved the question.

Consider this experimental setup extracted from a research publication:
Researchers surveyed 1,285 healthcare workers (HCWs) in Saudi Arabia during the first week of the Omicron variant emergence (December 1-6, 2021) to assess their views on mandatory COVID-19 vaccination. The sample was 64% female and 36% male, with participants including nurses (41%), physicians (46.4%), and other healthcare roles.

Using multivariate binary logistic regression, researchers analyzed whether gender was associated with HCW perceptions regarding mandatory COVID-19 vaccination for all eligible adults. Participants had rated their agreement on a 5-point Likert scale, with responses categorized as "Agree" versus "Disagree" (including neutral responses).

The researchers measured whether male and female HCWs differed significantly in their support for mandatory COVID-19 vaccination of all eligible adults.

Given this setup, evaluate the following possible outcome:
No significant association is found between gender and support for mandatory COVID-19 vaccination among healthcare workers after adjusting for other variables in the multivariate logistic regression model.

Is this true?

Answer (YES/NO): NO